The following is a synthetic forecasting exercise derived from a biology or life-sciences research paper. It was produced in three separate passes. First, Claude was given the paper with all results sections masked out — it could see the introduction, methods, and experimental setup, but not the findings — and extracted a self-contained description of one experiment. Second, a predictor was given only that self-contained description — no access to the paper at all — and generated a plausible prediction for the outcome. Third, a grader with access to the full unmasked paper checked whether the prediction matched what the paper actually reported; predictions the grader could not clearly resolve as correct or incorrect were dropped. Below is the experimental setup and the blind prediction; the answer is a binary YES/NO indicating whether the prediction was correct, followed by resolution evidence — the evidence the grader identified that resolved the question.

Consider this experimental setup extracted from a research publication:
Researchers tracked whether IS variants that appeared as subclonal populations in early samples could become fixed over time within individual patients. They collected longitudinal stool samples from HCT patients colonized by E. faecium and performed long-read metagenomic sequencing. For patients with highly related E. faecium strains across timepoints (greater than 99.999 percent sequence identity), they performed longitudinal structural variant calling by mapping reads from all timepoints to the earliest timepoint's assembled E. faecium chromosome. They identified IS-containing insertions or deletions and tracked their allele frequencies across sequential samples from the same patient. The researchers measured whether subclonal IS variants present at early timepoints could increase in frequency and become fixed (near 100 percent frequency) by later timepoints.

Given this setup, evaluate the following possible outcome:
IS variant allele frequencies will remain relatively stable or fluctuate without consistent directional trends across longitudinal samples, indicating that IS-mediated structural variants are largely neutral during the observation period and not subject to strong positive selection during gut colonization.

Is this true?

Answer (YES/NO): NO